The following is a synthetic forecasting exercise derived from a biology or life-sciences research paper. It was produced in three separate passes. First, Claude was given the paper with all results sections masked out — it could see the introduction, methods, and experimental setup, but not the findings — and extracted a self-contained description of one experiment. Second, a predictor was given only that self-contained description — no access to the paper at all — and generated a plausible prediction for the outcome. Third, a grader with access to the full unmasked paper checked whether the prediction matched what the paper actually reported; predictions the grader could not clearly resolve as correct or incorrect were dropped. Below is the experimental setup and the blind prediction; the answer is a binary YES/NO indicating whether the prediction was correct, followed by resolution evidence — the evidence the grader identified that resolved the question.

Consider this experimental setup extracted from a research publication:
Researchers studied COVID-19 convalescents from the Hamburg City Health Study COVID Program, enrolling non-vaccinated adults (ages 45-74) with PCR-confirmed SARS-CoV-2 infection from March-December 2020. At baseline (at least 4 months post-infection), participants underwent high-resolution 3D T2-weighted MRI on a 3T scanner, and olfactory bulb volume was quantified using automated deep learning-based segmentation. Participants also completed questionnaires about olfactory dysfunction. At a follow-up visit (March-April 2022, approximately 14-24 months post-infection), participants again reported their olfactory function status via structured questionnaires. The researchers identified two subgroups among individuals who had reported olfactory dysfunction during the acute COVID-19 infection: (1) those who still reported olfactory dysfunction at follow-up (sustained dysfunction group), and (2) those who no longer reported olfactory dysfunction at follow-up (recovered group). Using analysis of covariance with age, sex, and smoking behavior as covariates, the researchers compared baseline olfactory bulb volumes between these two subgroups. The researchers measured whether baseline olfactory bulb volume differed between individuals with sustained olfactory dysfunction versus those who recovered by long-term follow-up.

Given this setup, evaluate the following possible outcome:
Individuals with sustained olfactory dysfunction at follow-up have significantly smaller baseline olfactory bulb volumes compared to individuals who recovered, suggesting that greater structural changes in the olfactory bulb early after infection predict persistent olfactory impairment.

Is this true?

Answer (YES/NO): YES